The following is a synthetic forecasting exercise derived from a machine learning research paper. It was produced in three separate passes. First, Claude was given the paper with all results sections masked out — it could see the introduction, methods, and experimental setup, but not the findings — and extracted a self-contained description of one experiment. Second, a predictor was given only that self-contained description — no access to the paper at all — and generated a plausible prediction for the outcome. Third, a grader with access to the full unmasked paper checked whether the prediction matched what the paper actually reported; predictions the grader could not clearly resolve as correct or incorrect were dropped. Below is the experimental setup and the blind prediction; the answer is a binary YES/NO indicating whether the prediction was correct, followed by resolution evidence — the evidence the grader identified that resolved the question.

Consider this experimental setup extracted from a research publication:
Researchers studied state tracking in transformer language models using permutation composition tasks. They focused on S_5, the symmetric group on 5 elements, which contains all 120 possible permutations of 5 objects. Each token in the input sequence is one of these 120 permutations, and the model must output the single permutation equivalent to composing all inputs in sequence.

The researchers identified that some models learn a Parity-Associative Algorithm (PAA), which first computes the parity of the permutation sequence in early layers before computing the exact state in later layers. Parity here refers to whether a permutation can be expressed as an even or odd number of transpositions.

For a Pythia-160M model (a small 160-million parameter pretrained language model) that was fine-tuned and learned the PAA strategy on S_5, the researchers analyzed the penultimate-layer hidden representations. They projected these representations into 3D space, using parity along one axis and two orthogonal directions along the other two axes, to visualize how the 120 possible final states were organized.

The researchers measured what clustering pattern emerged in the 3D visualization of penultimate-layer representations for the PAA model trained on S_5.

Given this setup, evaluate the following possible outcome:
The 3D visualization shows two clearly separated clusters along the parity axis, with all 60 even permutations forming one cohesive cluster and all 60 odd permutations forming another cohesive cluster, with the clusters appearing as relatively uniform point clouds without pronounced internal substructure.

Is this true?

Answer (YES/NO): NO